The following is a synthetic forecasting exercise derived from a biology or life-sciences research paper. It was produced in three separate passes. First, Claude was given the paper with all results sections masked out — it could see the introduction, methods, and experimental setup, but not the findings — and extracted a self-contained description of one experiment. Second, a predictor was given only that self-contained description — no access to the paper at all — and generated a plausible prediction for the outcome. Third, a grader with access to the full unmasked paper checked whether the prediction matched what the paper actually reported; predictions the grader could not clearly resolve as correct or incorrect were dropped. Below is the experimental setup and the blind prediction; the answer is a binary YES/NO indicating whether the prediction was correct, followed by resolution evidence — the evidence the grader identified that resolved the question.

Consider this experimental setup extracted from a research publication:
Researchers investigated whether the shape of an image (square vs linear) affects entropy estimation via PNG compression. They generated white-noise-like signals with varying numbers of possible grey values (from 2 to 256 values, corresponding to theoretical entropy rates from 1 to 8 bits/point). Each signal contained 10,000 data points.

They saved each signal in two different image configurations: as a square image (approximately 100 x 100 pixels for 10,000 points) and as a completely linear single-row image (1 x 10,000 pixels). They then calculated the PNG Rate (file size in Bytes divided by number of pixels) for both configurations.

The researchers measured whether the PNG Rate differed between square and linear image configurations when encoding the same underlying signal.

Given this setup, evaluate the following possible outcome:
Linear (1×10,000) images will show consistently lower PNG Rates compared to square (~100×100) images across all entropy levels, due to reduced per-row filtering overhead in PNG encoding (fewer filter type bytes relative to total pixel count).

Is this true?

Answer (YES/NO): NO